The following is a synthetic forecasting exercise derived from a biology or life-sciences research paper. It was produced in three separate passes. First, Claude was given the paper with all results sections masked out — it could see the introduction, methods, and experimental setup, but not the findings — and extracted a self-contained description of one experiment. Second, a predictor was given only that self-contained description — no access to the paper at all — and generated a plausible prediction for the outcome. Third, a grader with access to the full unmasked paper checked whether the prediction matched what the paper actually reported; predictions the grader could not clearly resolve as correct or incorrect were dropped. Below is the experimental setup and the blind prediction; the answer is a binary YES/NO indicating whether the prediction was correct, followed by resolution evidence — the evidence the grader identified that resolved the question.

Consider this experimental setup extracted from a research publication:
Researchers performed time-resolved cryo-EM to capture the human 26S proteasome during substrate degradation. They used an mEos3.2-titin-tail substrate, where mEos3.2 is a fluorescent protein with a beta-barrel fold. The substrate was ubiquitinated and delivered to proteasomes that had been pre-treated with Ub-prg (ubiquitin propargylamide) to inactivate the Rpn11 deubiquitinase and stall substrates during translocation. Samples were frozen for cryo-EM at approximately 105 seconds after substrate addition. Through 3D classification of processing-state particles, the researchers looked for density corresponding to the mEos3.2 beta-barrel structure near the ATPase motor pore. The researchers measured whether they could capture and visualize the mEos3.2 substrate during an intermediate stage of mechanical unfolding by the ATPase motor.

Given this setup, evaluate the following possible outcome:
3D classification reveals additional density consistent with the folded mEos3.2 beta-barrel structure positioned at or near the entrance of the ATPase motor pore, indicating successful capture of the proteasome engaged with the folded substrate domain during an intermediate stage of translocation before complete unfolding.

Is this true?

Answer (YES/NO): NO